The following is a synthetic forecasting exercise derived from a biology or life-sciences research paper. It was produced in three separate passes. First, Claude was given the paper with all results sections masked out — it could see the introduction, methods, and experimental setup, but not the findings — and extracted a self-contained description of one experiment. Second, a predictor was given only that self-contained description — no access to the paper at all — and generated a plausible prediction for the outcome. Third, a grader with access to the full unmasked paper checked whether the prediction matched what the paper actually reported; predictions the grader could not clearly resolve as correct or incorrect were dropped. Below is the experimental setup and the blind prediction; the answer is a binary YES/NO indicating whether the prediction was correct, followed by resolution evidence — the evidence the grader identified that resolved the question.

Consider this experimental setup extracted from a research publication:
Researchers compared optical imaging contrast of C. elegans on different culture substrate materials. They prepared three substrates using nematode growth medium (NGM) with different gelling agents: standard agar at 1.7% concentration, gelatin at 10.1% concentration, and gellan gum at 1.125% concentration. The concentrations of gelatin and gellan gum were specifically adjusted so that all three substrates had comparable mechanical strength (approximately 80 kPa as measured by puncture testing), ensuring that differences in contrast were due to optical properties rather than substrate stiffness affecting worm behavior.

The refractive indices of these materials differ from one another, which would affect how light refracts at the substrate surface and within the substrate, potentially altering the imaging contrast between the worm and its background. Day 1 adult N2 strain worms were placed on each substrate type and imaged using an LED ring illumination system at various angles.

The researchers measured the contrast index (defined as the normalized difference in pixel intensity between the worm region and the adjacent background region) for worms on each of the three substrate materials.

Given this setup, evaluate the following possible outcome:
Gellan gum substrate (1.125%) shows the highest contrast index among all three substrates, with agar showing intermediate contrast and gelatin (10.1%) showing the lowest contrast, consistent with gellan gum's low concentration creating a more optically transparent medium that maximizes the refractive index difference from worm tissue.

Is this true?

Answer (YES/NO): NO